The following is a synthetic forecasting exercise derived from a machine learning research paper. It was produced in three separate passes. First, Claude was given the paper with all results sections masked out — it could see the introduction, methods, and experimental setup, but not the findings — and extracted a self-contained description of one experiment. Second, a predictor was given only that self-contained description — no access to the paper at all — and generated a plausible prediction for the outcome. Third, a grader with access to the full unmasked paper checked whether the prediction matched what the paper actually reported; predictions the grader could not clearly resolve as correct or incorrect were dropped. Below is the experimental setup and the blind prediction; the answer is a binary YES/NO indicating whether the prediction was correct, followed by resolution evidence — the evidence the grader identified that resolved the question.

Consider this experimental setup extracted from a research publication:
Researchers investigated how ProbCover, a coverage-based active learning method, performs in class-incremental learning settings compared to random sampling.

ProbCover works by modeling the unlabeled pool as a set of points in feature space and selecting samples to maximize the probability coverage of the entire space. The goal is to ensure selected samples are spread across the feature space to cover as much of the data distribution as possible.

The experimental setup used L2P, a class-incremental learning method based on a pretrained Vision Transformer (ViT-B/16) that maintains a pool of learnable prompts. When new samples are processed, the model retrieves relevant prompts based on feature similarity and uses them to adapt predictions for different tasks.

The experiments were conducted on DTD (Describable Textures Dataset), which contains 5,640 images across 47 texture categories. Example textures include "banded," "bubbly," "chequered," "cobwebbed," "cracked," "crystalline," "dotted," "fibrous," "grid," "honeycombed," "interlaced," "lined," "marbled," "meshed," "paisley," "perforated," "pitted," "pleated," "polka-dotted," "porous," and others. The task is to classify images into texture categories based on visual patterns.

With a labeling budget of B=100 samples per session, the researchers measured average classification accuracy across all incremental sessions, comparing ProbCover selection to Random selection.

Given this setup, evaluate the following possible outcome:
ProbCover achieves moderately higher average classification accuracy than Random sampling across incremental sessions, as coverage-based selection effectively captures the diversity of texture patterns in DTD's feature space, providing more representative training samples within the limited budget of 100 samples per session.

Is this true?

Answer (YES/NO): NO